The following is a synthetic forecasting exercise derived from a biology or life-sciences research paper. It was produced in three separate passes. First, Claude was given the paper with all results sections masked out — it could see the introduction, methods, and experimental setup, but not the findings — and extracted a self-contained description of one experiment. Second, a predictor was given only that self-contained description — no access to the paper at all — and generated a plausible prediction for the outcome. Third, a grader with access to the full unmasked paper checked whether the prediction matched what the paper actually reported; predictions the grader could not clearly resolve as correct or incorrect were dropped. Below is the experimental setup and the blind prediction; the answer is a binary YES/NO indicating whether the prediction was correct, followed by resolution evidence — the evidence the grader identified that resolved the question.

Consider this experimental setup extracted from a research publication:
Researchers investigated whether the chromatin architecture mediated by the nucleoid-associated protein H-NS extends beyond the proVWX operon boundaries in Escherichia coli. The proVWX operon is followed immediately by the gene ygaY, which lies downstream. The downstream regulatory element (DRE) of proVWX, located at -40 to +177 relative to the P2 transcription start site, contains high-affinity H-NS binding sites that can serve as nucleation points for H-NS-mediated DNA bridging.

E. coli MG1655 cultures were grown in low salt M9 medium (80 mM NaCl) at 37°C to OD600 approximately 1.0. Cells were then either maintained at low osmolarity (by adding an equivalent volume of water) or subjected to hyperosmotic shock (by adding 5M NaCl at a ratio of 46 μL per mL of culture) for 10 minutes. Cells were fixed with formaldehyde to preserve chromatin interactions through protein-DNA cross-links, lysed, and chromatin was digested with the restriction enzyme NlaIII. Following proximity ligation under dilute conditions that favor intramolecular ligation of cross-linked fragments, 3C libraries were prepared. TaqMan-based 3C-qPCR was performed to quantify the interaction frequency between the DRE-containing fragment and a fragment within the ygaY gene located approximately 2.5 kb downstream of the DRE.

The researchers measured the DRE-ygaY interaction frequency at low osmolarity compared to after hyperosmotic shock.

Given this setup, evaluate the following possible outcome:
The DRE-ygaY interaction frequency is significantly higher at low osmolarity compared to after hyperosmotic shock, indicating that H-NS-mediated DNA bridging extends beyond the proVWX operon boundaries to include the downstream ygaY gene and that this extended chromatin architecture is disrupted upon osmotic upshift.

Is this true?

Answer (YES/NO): YES